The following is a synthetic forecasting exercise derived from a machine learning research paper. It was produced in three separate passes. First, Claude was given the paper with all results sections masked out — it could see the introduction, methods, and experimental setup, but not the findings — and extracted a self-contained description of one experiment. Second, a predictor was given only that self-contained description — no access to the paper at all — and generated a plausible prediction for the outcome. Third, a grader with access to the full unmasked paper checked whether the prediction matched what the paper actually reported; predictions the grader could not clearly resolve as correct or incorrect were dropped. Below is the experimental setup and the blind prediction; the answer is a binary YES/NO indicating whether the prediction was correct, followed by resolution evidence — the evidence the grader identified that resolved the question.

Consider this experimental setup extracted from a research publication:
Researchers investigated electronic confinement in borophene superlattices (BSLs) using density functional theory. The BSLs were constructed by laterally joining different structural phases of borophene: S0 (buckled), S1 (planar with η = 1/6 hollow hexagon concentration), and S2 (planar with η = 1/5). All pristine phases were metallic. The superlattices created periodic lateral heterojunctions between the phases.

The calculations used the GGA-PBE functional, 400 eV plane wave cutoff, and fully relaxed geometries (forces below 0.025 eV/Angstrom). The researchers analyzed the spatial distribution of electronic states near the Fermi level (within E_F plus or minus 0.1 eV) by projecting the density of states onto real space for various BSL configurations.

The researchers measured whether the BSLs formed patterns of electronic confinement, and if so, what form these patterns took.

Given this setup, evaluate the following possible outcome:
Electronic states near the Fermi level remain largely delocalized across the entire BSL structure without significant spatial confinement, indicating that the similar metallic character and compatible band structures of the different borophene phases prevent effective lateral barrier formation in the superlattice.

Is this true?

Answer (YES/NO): NO